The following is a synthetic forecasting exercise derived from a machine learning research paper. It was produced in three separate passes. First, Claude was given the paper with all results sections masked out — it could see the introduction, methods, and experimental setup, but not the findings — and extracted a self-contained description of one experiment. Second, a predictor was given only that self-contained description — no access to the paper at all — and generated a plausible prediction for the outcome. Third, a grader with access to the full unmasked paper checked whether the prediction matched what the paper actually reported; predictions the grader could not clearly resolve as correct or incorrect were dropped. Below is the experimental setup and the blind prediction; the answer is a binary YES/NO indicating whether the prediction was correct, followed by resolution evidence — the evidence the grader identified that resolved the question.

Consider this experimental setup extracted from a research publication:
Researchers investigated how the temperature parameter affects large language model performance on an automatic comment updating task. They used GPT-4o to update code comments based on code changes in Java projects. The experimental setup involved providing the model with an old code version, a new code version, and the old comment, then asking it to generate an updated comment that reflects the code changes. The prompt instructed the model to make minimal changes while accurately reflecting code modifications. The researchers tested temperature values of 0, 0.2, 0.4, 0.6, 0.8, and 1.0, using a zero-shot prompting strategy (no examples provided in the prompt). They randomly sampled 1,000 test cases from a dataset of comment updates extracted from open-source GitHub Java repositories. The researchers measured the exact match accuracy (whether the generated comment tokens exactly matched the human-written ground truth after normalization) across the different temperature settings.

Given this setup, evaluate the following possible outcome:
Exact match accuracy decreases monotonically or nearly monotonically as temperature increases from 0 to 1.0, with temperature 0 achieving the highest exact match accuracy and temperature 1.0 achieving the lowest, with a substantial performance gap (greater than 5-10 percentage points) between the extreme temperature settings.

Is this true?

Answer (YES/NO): NO